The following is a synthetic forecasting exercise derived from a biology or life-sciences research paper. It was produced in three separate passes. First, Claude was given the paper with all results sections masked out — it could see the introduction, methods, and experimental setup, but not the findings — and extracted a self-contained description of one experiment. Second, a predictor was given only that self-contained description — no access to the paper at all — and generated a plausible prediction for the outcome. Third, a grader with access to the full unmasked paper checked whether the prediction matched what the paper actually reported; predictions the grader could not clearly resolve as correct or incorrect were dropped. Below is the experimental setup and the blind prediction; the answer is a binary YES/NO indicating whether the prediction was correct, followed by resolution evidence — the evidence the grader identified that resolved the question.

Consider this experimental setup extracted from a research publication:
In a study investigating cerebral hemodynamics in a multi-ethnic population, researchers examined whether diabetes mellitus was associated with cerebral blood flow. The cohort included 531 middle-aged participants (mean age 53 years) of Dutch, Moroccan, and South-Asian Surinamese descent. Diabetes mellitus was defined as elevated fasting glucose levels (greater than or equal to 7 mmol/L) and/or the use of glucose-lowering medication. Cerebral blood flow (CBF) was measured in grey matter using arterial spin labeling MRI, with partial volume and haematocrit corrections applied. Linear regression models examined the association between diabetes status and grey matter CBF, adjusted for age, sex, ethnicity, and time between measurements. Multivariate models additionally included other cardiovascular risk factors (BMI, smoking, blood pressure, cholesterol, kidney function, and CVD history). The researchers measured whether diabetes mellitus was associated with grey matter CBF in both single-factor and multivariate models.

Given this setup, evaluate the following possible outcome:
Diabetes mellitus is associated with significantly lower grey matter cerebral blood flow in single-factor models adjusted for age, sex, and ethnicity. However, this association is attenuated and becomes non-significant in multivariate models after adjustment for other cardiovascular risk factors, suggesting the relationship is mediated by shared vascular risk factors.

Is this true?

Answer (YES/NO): NO